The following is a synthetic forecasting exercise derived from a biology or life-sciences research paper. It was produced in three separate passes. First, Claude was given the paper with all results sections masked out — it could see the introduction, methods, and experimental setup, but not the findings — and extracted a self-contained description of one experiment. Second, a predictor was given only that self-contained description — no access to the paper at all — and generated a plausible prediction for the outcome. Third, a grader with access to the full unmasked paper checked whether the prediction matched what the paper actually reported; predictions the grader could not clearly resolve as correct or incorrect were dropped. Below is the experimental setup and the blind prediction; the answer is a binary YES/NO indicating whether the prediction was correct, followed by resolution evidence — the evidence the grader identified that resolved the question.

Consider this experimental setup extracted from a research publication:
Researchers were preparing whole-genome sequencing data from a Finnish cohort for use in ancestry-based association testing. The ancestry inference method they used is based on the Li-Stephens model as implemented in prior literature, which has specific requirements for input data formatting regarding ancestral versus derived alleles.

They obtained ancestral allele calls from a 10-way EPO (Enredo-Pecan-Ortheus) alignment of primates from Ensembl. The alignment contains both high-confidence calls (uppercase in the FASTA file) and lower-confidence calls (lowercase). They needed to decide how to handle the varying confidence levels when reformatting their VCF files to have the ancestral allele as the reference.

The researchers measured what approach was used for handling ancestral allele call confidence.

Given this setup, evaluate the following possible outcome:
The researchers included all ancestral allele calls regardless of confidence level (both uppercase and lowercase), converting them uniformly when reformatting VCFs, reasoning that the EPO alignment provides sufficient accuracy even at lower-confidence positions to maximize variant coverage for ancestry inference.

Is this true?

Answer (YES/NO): YES